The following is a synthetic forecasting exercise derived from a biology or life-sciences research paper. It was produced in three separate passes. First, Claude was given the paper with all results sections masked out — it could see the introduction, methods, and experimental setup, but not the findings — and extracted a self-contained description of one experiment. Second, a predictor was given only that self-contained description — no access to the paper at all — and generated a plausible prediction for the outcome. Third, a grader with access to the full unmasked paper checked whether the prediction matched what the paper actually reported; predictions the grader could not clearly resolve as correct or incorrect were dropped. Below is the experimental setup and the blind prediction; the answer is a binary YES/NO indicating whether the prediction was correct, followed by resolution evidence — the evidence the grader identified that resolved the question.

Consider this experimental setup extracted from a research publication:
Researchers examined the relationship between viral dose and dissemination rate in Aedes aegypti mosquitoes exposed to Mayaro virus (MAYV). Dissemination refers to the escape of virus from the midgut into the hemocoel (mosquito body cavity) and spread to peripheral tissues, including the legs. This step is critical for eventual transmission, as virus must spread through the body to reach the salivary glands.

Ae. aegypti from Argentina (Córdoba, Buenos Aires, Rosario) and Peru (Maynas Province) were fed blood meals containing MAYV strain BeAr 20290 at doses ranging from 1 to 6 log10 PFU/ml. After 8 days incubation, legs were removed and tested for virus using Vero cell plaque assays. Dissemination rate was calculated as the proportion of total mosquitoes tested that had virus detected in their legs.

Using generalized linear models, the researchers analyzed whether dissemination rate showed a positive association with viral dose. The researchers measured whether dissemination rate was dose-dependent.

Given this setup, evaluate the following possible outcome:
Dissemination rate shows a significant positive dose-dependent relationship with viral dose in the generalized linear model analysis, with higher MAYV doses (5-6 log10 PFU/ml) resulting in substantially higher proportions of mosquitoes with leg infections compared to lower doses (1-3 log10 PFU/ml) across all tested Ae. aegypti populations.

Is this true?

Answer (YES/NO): YES